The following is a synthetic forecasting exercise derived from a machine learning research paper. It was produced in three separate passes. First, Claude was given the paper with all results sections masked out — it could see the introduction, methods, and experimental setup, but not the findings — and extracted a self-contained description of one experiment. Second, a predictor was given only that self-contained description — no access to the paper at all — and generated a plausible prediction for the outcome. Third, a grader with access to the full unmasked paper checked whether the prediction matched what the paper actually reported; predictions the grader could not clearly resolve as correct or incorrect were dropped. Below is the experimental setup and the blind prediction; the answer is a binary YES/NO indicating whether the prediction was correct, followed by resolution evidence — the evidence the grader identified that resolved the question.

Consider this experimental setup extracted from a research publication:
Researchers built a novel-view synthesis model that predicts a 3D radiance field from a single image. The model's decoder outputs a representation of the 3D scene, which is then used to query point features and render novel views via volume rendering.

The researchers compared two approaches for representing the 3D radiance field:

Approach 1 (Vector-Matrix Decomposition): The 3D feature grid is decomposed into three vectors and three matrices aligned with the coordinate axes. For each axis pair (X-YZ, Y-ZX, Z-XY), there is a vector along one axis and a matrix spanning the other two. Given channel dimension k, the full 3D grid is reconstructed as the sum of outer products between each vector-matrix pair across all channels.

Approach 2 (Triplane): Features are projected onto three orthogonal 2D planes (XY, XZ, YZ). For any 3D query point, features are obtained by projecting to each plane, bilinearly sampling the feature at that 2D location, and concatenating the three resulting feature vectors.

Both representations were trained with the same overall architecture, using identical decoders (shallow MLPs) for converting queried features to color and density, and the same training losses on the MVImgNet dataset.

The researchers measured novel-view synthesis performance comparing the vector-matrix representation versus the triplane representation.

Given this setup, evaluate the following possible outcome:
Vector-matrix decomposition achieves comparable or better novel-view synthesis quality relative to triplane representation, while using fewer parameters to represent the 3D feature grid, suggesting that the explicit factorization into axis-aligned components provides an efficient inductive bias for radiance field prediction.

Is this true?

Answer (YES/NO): NO